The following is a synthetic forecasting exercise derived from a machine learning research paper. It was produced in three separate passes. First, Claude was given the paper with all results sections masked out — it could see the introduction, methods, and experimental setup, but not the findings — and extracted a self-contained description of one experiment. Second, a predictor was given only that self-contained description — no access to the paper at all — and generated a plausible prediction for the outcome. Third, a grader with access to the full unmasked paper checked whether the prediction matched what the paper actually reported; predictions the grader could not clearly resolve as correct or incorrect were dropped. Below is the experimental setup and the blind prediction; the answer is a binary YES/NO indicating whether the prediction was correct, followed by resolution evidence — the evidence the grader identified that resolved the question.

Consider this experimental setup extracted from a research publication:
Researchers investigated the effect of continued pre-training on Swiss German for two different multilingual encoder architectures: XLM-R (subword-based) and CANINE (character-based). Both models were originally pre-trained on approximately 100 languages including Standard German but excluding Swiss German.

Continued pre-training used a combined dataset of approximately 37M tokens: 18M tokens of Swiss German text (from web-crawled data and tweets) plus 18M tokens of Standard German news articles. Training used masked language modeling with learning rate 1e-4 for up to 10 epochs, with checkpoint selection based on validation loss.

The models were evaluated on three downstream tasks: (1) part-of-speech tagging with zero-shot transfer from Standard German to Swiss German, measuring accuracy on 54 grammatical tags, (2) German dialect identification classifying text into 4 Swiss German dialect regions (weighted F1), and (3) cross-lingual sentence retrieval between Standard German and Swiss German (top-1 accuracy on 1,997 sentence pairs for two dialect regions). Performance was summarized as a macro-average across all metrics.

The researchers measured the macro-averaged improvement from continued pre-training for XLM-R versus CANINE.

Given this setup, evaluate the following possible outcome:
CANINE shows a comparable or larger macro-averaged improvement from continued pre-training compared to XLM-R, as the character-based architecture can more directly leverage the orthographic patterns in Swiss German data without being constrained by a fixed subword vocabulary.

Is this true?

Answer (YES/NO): NO